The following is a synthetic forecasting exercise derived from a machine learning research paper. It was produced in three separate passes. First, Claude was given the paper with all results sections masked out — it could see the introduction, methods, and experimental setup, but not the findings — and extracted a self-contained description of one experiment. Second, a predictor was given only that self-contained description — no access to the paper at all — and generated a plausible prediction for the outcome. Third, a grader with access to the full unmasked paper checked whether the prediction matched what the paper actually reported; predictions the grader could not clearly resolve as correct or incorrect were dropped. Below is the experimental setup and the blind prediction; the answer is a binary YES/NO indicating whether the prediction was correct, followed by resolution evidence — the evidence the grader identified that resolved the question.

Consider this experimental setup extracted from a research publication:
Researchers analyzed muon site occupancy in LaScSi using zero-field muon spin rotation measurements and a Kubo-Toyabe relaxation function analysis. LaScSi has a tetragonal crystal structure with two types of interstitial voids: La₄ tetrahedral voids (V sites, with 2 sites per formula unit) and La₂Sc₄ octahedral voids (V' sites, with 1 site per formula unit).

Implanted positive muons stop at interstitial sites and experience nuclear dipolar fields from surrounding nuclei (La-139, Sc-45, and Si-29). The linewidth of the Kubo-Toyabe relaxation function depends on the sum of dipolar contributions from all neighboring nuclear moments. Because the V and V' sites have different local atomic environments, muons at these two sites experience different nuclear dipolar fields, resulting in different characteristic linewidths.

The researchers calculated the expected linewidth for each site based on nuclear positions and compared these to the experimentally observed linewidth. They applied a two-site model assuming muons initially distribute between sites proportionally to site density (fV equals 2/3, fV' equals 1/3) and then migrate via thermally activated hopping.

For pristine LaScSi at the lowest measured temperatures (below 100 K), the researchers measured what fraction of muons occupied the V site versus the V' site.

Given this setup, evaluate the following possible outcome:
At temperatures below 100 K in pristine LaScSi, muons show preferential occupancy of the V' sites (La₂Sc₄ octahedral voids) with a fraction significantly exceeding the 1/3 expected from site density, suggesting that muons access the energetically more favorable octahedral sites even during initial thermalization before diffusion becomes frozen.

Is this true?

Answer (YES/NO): NO